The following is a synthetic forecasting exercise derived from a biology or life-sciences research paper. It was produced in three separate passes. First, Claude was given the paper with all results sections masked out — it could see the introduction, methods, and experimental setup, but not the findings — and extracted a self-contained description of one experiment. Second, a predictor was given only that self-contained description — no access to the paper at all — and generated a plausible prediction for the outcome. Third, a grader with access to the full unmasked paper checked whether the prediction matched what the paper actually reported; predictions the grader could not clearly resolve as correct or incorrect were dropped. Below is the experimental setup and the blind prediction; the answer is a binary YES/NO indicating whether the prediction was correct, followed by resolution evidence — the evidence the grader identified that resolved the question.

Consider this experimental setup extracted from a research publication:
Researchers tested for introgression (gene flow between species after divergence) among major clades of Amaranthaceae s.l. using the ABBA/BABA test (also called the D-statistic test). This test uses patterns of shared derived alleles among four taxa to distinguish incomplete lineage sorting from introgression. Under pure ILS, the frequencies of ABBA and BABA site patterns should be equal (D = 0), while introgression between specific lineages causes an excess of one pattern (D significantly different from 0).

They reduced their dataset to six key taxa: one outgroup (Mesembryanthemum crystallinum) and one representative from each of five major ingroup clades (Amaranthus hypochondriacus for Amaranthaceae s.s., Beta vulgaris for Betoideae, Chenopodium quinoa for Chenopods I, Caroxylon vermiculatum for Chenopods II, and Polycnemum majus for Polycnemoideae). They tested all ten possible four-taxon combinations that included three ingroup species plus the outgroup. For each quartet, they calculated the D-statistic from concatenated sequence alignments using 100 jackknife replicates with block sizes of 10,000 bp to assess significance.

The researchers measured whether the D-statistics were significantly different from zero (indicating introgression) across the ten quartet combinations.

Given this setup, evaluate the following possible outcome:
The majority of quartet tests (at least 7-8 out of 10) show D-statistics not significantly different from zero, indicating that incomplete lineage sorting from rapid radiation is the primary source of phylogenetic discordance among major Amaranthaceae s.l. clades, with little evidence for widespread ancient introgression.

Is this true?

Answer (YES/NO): NO